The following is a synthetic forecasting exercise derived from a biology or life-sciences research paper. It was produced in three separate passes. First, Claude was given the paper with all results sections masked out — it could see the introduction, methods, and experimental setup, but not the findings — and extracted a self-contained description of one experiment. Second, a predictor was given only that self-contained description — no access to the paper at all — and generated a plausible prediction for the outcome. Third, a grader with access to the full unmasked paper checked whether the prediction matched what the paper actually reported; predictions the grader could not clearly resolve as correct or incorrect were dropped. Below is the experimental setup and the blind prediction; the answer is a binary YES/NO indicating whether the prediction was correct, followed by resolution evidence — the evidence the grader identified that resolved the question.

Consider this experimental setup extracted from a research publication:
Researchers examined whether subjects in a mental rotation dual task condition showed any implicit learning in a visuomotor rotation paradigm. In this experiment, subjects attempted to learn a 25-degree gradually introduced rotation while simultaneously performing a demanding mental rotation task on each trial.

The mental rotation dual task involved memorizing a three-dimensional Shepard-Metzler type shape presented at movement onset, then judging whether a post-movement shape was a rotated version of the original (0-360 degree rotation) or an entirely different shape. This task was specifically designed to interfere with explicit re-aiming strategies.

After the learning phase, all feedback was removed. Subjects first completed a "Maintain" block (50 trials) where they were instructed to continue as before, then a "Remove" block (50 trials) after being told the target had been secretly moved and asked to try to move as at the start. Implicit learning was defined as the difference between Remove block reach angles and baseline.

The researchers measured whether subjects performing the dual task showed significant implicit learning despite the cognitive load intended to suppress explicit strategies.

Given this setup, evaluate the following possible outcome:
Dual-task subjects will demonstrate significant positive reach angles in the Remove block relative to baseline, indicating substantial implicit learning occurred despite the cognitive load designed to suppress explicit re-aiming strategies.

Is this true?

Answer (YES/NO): NO